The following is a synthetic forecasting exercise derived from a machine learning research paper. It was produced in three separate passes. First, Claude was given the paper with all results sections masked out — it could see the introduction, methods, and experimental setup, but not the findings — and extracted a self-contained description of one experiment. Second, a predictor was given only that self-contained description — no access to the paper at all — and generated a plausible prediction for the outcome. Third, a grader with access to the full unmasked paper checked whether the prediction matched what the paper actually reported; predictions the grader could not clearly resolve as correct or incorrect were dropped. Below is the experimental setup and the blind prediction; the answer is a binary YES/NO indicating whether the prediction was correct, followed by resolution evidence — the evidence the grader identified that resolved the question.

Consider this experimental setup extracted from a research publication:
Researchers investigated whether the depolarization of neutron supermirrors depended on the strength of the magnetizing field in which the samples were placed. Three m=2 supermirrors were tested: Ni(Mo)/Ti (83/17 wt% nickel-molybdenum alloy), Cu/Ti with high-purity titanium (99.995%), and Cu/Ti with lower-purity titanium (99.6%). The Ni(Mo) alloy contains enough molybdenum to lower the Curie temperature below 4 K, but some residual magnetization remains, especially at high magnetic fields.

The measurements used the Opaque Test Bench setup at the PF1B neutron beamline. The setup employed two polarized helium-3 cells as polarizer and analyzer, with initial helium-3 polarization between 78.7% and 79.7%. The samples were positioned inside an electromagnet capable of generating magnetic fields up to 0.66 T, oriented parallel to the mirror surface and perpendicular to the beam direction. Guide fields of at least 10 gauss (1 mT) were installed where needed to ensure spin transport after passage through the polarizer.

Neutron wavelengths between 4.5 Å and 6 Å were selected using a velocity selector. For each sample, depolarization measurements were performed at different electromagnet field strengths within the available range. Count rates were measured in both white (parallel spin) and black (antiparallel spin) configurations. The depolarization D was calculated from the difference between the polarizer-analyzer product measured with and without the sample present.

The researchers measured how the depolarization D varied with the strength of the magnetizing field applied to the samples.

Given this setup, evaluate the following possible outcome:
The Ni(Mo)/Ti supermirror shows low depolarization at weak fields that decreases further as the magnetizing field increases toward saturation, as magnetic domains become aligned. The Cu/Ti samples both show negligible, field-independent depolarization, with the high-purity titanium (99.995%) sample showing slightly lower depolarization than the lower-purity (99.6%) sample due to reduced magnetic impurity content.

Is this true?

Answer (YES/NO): NO